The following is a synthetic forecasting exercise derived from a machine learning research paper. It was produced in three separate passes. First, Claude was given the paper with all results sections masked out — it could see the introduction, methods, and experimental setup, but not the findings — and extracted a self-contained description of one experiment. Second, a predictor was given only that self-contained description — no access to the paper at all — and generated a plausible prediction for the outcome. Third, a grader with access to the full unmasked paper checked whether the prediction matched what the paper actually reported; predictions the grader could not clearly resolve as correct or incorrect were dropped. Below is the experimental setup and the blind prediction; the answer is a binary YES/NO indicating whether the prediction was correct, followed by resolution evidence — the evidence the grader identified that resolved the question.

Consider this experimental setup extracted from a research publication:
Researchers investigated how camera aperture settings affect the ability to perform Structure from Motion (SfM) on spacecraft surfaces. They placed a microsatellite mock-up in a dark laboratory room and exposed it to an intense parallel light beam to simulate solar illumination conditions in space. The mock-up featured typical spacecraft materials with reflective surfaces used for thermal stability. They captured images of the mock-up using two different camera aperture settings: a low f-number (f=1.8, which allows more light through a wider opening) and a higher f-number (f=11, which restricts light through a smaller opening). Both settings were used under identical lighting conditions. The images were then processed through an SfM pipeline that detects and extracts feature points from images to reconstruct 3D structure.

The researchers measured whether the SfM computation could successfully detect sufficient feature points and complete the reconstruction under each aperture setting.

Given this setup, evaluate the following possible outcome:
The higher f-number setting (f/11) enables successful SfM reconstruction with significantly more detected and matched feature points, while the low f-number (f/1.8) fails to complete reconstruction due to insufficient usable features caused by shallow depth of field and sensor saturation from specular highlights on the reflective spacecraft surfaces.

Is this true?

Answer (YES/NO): NO